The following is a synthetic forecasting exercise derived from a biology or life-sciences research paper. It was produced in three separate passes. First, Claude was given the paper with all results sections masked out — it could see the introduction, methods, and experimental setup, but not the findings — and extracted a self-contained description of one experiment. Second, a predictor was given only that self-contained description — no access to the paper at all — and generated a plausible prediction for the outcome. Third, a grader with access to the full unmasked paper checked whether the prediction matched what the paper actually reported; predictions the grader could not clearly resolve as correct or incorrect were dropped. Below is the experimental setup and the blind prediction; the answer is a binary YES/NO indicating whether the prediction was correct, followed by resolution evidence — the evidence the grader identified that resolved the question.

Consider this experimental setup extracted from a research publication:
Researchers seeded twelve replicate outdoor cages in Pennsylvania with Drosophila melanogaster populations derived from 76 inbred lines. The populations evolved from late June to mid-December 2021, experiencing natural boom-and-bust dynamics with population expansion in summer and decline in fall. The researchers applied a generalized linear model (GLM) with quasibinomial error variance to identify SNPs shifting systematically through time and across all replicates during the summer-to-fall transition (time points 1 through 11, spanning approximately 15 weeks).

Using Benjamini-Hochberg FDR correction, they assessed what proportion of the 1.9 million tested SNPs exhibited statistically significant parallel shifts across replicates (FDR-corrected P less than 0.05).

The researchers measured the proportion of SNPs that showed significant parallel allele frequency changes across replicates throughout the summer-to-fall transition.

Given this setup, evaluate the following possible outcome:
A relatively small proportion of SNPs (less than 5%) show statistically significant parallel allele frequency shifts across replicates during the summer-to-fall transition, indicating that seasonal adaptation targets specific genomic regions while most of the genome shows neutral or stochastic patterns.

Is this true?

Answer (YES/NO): NO